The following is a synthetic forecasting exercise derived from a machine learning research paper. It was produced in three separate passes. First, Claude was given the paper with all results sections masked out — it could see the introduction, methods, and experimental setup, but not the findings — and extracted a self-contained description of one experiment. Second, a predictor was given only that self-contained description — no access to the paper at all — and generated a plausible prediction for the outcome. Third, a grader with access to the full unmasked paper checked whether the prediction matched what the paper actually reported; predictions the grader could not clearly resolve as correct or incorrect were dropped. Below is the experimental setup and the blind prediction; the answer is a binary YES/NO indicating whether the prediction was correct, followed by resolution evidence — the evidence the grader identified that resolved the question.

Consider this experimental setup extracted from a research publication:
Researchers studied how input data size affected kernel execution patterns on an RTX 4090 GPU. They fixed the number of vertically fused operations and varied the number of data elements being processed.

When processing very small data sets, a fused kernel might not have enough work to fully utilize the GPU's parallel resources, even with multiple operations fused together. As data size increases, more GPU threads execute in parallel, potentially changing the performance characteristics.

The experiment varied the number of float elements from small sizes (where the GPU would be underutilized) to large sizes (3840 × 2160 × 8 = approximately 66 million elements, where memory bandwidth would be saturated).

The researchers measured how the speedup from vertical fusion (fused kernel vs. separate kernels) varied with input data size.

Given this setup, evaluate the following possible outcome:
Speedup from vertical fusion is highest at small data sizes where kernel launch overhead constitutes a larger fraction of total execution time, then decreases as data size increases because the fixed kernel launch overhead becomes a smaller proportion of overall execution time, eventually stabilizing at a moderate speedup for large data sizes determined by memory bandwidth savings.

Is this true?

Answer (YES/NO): NO